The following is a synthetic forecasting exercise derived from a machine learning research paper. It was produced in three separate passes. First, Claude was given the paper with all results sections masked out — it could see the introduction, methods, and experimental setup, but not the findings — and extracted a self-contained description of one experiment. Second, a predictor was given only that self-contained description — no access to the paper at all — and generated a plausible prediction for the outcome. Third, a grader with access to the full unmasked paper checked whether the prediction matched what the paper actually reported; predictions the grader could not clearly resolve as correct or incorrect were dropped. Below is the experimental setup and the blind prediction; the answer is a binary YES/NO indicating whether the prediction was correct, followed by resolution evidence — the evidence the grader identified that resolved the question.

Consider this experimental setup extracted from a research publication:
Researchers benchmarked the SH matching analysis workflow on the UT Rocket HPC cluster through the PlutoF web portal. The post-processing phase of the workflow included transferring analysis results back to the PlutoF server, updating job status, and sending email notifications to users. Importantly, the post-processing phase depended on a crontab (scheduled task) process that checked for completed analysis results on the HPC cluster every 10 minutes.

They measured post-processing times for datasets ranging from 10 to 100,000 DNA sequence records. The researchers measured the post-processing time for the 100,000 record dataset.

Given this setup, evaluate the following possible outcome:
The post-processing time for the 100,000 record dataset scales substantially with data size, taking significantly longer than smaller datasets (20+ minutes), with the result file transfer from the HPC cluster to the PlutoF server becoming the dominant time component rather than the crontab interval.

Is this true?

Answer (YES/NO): NO